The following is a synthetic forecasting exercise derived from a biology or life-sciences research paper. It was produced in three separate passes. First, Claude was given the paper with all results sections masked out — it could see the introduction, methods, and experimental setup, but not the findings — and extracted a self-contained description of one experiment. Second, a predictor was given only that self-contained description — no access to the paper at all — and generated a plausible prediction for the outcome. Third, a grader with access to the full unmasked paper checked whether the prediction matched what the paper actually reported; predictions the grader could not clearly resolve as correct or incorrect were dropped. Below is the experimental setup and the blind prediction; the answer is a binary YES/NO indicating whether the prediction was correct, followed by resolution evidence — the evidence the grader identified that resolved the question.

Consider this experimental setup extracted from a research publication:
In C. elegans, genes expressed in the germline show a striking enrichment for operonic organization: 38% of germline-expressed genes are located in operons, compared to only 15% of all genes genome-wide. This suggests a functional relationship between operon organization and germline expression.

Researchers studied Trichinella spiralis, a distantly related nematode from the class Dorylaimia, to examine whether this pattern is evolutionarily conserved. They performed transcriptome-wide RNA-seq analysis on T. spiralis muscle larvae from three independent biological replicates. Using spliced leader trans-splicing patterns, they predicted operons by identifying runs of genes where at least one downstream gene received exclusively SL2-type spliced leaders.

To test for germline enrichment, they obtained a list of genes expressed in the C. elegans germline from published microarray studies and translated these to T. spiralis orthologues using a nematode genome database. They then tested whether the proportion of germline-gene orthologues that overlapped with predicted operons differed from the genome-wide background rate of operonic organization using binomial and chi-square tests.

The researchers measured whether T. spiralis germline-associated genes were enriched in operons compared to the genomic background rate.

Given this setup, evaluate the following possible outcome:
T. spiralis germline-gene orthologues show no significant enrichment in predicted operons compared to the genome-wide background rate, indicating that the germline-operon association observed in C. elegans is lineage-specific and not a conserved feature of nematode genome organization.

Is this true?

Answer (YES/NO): NO